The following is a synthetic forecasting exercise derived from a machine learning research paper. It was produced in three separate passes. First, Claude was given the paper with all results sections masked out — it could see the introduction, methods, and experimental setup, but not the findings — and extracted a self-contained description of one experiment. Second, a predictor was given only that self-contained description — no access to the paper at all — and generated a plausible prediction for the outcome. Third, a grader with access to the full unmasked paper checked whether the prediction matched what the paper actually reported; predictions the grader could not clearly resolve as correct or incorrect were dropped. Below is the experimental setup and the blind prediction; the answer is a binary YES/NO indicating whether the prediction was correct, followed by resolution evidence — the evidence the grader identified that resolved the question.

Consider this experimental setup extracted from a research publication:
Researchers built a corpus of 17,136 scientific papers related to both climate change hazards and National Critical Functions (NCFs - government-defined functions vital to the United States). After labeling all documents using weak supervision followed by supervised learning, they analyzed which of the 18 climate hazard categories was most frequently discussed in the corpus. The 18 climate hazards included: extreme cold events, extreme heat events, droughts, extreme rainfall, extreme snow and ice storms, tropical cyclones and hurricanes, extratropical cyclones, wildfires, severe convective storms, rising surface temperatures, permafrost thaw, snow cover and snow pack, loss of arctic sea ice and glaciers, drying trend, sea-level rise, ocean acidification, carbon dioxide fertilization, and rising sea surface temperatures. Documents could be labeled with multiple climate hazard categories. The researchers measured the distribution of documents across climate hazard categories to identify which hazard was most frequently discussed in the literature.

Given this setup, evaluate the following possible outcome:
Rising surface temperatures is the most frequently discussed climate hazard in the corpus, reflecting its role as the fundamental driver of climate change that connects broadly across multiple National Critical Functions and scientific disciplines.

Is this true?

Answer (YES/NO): NO